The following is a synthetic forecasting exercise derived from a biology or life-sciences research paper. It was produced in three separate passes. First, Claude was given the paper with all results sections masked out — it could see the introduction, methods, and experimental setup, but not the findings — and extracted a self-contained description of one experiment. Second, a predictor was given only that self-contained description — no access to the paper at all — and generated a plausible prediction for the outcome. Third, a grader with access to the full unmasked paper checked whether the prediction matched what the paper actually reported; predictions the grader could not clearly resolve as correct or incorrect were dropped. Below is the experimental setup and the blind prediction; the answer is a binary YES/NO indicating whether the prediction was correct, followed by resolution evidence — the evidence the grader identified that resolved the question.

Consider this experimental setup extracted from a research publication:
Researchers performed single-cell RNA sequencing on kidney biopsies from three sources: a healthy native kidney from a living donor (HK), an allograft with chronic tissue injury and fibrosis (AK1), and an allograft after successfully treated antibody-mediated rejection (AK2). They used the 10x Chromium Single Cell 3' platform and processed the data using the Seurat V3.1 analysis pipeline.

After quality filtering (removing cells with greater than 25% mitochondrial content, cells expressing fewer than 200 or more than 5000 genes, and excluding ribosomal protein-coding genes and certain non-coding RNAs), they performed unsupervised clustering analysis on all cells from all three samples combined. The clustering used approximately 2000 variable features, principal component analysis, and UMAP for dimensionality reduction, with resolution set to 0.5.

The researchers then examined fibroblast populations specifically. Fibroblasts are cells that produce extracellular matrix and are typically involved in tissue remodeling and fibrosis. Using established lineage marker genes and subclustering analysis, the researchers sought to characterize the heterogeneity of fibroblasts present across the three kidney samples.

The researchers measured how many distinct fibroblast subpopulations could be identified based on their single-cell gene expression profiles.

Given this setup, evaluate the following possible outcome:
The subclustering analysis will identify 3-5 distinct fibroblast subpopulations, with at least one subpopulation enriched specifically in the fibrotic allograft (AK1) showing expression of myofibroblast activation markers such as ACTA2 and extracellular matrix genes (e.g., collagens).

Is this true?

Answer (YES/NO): NO